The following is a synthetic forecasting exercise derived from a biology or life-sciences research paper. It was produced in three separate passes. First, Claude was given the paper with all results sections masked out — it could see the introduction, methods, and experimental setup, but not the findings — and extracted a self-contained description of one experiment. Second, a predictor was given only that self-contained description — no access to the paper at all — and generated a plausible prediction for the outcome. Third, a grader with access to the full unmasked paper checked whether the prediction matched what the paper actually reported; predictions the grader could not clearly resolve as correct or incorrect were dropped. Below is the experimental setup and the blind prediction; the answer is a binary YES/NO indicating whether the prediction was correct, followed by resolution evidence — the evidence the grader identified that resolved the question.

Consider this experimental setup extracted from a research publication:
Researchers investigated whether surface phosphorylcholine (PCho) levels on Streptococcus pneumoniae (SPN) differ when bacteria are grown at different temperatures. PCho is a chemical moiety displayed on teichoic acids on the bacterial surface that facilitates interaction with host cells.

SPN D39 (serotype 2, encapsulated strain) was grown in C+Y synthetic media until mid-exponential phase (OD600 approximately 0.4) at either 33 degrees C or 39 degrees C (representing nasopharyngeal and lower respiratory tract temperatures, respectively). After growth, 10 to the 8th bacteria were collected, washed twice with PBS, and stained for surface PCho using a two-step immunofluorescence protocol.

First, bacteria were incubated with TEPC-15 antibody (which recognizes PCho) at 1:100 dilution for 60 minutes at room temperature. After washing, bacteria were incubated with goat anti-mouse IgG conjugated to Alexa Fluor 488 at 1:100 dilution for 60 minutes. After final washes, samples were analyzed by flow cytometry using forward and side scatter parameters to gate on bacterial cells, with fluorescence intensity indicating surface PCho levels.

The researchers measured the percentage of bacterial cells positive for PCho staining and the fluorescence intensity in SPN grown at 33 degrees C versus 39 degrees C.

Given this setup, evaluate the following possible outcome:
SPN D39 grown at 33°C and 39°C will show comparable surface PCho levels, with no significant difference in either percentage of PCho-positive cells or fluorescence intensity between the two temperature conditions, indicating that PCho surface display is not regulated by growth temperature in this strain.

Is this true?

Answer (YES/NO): NO